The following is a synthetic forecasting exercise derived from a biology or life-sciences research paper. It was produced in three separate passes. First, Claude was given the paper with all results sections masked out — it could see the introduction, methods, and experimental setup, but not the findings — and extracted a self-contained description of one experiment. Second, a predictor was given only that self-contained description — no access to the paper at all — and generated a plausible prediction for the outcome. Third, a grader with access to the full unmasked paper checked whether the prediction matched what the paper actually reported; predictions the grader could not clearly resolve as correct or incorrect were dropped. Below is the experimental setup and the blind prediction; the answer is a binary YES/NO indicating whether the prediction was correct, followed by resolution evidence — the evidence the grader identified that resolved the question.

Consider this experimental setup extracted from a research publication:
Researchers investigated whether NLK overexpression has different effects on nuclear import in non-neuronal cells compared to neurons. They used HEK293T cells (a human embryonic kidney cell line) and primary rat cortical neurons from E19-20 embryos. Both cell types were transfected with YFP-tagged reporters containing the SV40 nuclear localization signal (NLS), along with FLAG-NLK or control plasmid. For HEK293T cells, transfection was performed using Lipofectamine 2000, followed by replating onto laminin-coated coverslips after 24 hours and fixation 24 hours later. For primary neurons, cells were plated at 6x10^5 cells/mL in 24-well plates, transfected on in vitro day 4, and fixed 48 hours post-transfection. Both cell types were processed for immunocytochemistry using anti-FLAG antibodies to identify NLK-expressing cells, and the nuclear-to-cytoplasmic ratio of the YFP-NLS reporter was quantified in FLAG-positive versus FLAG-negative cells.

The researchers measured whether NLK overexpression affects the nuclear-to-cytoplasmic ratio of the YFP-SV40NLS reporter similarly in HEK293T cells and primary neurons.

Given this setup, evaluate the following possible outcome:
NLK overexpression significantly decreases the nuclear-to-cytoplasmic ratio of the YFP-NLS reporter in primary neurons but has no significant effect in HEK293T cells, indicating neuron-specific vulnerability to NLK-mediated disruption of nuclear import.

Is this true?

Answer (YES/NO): NO